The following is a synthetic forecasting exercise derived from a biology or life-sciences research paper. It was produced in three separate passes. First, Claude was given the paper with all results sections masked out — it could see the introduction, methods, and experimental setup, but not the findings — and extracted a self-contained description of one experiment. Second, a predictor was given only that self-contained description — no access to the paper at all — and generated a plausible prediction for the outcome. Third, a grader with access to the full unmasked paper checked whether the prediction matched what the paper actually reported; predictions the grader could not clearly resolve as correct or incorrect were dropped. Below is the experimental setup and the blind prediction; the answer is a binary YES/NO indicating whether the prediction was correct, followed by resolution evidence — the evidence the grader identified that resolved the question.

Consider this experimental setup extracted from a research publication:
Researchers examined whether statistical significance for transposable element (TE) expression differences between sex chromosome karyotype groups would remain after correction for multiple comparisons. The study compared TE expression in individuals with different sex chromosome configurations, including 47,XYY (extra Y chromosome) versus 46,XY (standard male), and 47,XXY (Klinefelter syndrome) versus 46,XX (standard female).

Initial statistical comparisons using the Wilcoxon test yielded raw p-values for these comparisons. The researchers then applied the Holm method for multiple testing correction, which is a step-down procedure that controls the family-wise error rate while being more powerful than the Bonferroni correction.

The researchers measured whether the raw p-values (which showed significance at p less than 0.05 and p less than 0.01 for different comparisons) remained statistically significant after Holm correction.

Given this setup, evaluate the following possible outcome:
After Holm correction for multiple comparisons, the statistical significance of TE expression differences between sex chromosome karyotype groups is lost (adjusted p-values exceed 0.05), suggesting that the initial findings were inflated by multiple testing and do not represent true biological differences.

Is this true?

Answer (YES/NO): NO